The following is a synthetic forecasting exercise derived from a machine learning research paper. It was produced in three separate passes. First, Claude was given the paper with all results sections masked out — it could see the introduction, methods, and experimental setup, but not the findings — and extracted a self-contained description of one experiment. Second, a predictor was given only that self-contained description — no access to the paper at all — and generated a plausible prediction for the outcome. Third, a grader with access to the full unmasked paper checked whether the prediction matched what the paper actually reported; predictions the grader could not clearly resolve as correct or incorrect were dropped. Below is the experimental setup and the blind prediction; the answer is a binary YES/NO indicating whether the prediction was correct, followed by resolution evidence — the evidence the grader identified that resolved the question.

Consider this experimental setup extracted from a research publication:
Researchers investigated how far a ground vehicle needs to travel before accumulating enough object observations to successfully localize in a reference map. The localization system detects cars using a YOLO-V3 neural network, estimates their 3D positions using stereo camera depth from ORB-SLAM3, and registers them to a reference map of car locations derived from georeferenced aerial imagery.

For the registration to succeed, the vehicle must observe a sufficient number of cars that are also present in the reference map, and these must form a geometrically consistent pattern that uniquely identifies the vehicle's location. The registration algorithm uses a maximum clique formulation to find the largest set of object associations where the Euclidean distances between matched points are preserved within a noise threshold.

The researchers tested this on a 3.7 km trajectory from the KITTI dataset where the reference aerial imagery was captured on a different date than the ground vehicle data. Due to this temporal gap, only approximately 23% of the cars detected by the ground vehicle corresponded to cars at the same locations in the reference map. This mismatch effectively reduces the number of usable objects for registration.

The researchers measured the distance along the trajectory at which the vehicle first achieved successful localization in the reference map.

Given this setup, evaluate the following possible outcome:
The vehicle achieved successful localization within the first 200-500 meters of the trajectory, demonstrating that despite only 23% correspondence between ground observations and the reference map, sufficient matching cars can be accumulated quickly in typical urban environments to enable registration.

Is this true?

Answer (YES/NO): YES